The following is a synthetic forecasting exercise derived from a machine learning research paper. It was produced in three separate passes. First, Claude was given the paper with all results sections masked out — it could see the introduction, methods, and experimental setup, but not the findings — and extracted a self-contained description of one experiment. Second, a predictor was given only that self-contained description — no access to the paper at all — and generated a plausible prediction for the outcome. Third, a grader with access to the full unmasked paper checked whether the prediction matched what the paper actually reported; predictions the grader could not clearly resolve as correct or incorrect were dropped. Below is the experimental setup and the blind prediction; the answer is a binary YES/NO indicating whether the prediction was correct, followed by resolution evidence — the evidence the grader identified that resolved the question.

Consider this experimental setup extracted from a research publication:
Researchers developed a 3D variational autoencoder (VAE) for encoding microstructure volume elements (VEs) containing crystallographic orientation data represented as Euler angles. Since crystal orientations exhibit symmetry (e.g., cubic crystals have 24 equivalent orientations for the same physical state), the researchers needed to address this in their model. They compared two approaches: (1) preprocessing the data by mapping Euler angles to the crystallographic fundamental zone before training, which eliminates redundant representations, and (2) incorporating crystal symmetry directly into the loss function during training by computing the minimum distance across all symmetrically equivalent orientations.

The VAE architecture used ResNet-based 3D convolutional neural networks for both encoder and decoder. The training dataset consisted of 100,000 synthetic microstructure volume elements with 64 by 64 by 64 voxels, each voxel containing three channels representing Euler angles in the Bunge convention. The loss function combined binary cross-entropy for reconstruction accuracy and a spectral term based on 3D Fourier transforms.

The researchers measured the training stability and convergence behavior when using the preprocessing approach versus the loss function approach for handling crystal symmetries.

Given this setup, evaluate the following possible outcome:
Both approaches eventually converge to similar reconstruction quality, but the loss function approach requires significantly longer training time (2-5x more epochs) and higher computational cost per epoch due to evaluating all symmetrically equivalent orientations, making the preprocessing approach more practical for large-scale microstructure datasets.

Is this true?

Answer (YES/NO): NO